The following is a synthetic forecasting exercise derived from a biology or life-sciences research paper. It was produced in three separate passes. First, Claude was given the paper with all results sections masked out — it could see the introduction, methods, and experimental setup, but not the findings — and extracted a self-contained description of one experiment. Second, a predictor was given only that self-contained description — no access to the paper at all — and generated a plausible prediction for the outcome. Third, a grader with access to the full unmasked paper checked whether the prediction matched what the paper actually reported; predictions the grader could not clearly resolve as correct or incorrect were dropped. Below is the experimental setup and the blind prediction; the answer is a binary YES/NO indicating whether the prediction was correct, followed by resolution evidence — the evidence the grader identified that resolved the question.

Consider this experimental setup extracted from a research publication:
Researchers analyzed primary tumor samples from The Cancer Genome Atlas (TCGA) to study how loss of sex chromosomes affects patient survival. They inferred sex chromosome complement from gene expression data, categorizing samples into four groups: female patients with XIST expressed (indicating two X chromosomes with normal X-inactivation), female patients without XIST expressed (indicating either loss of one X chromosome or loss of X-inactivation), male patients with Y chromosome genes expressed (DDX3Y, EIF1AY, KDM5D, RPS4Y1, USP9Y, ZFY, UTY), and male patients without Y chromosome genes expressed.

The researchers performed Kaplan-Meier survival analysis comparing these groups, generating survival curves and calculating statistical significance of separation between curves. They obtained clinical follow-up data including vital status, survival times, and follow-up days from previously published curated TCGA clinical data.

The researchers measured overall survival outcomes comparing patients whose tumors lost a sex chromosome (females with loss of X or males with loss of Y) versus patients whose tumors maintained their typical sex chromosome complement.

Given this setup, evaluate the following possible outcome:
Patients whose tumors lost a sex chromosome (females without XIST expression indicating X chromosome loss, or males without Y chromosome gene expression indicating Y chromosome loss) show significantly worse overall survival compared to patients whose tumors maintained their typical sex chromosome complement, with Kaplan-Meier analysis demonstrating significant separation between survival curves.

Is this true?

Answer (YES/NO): YES